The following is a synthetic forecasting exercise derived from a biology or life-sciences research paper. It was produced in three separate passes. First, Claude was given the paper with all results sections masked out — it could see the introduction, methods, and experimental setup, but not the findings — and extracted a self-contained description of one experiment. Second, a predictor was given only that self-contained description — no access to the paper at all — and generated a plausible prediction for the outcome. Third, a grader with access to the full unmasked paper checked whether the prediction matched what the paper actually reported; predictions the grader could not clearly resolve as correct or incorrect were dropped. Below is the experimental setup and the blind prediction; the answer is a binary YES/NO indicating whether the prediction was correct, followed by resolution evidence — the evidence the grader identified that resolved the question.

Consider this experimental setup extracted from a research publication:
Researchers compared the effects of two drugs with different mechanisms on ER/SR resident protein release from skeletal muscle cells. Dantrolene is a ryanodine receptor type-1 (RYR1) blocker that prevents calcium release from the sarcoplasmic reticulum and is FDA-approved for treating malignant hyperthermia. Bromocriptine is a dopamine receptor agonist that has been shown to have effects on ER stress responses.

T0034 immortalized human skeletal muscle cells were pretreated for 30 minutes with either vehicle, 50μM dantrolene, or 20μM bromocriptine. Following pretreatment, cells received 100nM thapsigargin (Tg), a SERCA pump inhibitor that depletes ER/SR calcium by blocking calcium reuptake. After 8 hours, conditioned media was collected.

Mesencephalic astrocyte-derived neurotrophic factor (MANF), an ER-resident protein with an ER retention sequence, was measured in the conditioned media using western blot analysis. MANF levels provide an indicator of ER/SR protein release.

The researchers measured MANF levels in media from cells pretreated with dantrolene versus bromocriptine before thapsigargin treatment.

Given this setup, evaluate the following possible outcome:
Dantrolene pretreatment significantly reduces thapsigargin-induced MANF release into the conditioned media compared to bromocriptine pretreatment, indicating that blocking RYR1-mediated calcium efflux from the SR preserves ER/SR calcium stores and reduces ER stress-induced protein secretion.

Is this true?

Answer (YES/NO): NO